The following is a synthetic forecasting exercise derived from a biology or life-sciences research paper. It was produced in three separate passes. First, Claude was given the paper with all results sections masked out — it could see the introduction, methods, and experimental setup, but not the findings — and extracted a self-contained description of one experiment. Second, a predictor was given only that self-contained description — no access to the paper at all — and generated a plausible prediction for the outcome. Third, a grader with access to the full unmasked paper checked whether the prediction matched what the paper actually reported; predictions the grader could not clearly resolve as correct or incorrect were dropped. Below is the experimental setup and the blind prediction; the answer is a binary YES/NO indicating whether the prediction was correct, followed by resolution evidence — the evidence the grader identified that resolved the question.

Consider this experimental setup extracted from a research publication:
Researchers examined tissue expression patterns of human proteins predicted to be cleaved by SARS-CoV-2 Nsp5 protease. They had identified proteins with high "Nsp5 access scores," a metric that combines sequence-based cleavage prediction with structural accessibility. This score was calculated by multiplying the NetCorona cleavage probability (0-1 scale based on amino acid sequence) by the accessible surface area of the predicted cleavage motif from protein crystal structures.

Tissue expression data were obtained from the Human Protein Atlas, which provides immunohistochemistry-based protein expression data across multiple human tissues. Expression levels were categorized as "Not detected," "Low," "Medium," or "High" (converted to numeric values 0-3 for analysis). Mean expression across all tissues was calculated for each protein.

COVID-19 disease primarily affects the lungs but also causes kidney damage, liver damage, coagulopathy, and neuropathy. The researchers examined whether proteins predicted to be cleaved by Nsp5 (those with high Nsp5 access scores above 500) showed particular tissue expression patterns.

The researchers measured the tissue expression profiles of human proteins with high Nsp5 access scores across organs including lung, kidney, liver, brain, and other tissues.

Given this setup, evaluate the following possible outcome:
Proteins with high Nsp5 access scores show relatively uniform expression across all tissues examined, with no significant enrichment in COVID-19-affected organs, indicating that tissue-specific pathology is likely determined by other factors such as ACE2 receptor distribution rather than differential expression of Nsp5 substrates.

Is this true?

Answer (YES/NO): NO